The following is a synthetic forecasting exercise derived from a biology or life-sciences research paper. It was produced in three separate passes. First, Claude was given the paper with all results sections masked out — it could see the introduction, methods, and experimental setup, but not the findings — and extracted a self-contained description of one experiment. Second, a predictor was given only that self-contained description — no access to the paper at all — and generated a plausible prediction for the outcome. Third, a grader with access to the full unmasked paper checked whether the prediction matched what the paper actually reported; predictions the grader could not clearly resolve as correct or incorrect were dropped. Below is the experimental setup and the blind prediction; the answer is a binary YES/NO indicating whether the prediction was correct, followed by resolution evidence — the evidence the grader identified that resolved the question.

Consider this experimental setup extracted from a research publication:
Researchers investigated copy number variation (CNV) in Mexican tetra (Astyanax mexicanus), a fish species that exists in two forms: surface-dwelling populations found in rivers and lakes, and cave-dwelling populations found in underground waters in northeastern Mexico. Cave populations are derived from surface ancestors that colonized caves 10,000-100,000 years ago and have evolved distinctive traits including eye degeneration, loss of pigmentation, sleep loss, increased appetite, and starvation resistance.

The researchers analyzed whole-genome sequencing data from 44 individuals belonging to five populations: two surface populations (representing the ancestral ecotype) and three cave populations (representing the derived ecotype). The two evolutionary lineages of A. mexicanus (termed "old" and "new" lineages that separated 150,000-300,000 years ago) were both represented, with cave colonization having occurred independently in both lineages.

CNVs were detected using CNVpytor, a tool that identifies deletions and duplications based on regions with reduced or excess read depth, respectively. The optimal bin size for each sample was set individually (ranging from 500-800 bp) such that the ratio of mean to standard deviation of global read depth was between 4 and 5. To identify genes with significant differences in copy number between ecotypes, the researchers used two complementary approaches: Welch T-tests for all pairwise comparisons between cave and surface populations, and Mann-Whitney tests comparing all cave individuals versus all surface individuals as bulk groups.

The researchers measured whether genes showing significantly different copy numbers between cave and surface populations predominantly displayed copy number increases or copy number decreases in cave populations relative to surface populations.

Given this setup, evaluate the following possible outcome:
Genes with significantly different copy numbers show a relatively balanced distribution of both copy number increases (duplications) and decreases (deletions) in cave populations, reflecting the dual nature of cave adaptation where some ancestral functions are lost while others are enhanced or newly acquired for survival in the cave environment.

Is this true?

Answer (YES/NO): NO